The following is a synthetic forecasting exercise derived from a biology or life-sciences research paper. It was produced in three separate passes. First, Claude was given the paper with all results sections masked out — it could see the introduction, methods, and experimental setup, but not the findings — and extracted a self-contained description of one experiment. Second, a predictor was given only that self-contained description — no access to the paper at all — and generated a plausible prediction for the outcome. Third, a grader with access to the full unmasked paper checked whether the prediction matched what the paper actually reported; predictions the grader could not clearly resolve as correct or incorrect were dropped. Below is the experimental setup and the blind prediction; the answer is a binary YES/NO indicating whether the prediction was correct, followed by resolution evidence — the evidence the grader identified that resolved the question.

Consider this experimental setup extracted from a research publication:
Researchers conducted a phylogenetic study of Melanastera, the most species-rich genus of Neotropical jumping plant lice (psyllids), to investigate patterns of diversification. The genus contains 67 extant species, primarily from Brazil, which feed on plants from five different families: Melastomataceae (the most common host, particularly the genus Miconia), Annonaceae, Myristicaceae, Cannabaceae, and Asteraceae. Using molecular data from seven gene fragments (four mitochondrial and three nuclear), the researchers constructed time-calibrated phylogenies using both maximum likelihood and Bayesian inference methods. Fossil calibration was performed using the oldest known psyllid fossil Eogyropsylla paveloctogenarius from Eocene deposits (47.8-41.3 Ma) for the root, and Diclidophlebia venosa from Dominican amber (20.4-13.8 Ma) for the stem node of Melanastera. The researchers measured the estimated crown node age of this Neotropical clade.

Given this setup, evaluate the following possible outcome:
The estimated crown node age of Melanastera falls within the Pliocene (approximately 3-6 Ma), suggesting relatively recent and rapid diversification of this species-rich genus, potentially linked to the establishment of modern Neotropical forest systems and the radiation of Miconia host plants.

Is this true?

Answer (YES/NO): NO